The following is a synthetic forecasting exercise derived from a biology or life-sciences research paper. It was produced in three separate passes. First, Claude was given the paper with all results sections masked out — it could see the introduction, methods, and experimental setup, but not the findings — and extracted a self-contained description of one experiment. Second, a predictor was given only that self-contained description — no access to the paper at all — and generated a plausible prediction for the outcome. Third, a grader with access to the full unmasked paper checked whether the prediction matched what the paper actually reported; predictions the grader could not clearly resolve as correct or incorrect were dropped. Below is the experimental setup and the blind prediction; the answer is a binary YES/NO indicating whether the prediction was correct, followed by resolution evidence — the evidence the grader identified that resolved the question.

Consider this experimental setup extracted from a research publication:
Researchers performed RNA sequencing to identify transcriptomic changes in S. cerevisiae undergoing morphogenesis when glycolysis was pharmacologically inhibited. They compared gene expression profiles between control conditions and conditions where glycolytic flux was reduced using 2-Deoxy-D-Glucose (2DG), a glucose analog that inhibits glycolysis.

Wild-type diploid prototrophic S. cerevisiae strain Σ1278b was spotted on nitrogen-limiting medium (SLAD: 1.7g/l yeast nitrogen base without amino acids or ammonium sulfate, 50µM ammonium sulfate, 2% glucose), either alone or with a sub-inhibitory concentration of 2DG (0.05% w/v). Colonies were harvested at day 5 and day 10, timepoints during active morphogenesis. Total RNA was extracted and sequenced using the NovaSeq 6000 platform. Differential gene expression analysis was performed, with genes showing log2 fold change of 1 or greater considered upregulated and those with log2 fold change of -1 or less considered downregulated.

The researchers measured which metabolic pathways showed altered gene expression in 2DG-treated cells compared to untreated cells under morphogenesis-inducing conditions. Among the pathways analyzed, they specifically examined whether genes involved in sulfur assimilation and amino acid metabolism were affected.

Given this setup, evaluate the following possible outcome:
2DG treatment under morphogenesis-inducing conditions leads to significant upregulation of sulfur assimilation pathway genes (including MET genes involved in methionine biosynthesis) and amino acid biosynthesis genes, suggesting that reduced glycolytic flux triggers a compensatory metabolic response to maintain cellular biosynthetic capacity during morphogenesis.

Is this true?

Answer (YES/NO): NO